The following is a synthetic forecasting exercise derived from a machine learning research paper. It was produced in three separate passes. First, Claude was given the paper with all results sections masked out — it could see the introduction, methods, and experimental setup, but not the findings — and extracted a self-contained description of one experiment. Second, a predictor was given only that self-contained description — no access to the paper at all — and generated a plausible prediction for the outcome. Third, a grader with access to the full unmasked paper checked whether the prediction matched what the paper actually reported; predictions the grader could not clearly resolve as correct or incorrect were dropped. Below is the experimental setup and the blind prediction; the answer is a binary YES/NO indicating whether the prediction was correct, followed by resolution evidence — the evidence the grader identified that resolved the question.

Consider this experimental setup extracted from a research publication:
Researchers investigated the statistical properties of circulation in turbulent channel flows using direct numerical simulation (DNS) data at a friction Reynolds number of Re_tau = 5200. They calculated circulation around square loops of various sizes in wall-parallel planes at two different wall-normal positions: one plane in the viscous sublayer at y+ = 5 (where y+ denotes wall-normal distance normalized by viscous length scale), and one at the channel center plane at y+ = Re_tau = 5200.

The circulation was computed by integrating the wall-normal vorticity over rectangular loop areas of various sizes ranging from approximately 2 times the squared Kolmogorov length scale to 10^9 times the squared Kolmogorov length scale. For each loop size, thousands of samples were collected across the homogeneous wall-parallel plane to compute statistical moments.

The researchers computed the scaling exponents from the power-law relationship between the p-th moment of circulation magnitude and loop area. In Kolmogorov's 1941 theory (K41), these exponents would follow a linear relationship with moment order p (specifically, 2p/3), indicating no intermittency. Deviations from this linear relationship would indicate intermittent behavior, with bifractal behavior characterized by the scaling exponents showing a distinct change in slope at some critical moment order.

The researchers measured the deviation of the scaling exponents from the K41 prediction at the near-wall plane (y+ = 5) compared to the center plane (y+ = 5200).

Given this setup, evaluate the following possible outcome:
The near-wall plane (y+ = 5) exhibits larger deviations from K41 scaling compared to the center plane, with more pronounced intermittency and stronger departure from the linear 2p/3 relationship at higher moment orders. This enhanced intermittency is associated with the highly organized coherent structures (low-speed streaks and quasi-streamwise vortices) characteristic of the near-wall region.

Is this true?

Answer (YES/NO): NO